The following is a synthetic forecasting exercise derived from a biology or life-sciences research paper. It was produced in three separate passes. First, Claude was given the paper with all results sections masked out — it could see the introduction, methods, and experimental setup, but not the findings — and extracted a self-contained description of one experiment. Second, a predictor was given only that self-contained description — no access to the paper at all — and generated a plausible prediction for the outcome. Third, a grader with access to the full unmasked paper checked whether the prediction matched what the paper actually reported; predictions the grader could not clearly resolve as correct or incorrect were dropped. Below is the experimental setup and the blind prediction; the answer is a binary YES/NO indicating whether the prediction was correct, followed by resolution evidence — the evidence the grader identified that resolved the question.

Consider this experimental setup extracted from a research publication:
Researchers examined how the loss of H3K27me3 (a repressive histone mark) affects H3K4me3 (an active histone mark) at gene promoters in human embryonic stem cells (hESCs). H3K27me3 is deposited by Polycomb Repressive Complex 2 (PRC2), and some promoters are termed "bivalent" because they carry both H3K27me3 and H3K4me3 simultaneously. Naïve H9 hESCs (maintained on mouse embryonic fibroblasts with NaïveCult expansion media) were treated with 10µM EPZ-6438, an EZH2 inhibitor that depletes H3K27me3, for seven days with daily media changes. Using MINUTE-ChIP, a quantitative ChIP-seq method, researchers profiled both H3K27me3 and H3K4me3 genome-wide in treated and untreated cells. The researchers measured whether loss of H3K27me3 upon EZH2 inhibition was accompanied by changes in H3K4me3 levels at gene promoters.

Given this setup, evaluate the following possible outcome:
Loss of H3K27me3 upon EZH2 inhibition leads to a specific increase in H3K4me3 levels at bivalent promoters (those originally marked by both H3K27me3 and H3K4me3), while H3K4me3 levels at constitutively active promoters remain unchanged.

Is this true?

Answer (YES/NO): NO